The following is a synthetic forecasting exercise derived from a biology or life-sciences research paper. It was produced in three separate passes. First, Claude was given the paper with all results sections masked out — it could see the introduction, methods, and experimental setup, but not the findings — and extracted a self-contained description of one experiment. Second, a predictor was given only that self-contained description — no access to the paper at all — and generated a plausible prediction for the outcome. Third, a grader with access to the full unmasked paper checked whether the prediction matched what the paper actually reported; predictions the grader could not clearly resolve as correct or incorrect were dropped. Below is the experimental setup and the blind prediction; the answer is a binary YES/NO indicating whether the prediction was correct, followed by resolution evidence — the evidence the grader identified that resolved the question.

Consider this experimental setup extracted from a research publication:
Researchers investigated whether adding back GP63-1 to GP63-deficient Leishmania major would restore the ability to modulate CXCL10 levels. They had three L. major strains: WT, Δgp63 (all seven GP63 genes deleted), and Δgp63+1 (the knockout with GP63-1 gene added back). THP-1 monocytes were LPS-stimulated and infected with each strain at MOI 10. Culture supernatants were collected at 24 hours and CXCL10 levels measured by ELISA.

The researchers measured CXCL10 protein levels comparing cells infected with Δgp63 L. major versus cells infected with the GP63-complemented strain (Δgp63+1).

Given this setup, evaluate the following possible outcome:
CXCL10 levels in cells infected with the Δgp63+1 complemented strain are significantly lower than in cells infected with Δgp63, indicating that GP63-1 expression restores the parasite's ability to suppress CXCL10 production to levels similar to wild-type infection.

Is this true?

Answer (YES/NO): NO